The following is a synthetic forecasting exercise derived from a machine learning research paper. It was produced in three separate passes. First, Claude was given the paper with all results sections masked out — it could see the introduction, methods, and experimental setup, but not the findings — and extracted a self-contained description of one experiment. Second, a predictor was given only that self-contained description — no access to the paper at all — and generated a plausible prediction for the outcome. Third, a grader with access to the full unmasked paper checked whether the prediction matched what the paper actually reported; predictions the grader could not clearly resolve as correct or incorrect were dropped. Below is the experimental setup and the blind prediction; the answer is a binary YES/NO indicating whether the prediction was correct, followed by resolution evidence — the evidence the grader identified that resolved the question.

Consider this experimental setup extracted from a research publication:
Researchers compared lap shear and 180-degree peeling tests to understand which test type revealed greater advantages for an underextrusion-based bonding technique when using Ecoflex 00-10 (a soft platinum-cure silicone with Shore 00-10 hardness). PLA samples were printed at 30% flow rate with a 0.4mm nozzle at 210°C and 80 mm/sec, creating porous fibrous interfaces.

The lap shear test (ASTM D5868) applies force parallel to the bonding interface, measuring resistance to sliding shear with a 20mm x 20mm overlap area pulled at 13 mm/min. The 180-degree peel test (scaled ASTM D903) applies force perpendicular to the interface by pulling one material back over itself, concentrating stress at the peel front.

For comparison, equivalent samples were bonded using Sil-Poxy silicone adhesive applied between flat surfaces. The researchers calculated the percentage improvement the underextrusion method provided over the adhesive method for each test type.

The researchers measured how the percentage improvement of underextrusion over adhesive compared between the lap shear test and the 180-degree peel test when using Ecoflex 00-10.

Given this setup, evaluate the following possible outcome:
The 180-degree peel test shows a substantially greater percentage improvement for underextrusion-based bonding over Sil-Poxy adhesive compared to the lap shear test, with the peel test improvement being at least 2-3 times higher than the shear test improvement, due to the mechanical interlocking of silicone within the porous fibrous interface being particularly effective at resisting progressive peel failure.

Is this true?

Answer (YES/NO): YES